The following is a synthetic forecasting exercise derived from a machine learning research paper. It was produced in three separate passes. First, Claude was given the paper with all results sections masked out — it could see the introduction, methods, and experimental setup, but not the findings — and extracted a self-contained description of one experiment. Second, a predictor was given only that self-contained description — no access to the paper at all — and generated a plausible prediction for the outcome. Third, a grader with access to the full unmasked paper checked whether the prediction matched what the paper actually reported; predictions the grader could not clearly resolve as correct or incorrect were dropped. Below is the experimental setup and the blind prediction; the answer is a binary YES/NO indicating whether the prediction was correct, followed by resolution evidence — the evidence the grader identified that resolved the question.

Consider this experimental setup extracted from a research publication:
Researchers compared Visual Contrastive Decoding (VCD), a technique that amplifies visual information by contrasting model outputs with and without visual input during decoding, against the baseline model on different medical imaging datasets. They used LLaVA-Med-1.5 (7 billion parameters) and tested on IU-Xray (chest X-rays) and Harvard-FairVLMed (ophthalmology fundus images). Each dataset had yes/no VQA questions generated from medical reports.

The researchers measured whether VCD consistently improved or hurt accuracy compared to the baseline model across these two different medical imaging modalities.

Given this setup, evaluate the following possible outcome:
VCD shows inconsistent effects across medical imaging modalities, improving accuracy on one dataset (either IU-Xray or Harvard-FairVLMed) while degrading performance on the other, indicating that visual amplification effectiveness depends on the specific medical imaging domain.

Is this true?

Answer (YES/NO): YES